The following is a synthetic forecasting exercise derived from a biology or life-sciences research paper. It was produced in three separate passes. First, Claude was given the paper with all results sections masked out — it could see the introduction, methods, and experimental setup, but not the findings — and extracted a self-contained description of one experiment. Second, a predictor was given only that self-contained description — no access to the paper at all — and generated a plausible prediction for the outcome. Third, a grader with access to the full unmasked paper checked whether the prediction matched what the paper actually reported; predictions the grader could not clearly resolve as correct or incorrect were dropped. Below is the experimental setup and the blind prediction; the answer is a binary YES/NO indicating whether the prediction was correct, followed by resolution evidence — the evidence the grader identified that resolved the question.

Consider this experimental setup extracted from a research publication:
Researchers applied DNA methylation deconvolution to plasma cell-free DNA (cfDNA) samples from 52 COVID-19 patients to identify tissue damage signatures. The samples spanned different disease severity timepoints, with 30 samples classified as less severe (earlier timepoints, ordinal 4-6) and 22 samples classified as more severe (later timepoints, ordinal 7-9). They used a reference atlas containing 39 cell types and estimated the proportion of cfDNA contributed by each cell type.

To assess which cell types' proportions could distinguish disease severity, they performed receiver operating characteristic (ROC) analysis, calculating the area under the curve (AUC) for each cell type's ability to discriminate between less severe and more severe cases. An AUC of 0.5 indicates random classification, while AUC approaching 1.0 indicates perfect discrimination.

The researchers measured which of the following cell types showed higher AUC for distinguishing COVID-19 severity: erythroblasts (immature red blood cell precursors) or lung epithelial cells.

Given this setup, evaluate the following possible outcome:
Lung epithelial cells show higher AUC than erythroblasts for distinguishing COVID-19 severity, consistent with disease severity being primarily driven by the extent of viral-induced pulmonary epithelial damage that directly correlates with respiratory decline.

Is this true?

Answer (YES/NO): NO